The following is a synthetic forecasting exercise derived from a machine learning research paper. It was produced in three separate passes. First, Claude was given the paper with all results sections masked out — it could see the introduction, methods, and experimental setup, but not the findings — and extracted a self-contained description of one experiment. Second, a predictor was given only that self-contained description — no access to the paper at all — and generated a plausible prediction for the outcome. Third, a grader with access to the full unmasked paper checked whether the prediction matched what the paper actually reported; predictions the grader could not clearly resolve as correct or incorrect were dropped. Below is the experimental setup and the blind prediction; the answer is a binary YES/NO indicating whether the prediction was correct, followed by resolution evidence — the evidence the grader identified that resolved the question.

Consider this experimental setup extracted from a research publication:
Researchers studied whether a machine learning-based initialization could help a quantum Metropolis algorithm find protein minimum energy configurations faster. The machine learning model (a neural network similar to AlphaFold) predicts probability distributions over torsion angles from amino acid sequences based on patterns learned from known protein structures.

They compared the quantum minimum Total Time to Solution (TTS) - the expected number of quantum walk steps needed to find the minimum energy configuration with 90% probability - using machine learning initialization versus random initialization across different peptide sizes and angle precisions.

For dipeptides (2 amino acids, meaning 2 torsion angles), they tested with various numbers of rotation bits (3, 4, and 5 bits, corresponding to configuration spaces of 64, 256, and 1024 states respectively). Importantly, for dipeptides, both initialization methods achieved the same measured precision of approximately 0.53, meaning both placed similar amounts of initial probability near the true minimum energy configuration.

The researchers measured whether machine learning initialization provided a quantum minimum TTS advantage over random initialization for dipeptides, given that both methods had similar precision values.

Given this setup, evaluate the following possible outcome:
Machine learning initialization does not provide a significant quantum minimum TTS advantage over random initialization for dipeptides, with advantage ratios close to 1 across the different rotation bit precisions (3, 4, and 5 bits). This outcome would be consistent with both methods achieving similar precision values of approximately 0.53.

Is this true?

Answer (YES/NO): NO